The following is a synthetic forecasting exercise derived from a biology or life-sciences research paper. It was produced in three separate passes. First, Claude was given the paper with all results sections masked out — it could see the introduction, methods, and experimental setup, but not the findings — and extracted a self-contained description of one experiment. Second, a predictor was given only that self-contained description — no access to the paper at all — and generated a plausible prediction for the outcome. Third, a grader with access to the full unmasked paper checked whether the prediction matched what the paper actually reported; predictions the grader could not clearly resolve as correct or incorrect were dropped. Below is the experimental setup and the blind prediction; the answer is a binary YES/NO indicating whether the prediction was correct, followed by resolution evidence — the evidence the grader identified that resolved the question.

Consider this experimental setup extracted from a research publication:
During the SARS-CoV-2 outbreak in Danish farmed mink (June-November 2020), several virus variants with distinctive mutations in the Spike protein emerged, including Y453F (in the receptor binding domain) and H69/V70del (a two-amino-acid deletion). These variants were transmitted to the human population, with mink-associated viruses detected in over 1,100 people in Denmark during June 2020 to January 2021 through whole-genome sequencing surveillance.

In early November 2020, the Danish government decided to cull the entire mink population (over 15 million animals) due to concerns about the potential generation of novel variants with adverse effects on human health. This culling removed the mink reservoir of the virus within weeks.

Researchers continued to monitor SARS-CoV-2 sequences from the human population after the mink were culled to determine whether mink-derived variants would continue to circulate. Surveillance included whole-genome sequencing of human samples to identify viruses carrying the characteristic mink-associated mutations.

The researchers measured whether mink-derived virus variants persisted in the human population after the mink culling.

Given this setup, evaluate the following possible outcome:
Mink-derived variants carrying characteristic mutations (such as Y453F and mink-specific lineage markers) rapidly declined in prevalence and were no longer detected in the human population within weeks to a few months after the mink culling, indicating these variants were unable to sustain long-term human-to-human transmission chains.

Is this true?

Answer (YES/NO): YES